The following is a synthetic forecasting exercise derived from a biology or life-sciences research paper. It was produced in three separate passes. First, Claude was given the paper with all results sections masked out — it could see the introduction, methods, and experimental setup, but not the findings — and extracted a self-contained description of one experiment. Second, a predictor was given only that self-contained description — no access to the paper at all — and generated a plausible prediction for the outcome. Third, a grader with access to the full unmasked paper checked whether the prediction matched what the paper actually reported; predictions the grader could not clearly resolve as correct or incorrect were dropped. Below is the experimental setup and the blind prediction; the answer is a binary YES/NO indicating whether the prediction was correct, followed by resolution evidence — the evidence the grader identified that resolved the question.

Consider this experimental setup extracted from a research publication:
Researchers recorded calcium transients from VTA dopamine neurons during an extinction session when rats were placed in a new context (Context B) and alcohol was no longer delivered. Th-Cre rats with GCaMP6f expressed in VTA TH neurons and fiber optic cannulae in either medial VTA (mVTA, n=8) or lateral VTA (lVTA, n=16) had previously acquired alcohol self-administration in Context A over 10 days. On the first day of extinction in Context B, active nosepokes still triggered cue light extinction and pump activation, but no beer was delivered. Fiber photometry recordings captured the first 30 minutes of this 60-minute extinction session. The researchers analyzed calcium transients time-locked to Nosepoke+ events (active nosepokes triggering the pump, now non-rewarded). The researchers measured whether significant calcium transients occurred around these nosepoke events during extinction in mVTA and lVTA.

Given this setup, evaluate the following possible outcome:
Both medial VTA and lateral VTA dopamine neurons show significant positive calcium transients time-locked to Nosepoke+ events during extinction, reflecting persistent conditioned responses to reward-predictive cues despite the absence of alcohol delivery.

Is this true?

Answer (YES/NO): NO